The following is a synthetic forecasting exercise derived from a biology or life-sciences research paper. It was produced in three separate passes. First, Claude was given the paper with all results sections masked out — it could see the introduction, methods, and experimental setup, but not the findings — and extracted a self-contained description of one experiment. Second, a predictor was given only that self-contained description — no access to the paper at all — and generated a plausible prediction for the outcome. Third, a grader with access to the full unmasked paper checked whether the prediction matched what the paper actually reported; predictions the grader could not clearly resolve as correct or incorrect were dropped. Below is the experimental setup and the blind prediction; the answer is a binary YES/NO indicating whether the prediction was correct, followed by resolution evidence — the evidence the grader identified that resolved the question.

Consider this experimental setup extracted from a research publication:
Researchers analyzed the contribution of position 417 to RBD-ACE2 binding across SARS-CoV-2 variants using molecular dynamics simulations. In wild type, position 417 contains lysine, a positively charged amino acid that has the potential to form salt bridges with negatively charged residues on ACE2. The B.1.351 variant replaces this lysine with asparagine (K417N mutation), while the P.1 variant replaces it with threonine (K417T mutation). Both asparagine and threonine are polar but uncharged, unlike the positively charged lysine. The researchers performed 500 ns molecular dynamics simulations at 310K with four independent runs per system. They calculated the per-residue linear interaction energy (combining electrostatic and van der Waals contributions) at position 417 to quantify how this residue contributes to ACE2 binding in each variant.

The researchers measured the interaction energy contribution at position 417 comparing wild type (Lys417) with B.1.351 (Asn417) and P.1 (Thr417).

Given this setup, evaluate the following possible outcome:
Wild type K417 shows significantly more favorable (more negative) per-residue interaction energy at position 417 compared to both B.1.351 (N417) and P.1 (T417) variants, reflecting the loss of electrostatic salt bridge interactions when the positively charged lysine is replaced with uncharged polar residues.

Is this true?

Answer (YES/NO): YES